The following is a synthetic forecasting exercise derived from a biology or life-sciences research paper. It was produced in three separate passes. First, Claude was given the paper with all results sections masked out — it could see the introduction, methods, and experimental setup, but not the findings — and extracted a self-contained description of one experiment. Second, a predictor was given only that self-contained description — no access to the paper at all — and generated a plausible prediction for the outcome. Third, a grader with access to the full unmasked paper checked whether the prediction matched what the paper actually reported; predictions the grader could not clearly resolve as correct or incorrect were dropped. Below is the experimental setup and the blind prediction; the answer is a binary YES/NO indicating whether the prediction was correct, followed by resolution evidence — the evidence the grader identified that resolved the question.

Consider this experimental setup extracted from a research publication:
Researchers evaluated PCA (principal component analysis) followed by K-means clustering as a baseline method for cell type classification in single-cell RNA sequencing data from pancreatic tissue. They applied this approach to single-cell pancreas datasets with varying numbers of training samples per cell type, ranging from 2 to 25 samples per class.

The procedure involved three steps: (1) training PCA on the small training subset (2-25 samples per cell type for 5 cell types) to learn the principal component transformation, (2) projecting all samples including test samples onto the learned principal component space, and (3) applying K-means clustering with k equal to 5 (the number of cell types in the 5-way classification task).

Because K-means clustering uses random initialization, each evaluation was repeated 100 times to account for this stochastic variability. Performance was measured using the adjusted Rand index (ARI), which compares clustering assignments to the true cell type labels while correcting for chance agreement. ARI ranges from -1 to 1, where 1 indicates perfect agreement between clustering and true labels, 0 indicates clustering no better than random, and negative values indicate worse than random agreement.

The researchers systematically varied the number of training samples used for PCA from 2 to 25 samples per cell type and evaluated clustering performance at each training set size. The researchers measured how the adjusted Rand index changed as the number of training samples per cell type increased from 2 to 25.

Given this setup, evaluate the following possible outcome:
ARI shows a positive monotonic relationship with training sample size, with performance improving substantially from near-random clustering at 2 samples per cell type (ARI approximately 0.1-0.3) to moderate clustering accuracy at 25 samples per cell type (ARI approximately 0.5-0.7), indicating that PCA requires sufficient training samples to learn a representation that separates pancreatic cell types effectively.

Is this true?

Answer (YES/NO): NO